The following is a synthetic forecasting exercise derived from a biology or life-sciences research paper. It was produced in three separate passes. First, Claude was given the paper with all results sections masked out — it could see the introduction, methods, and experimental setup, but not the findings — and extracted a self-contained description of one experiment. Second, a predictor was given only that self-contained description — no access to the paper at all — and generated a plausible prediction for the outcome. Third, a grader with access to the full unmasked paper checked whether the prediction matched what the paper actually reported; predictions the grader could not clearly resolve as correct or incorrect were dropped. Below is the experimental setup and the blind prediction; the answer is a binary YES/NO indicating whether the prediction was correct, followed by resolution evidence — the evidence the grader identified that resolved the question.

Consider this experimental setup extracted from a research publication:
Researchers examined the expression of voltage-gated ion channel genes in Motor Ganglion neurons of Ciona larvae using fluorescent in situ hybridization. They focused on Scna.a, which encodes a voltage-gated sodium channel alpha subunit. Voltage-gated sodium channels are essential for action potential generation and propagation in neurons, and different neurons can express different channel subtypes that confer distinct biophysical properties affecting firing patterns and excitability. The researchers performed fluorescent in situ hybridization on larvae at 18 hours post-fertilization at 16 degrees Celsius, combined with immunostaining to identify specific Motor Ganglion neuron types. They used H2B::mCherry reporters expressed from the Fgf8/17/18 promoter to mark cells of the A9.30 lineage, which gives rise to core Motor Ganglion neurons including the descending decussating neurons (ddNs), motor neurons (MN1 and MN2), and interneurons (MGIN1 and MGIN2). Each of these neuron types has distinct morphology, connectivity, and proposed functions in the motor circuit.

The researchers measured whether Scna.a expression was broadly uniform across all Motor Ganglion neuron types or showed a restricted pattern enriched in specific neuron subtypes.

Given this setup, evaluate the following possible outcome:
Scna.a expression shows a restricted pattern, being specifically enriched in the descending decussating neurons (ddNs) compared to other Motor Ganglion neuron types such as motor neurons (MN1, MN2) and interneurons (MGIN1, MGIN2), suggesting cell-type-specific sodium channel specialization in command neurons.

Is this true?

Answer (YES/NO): NO